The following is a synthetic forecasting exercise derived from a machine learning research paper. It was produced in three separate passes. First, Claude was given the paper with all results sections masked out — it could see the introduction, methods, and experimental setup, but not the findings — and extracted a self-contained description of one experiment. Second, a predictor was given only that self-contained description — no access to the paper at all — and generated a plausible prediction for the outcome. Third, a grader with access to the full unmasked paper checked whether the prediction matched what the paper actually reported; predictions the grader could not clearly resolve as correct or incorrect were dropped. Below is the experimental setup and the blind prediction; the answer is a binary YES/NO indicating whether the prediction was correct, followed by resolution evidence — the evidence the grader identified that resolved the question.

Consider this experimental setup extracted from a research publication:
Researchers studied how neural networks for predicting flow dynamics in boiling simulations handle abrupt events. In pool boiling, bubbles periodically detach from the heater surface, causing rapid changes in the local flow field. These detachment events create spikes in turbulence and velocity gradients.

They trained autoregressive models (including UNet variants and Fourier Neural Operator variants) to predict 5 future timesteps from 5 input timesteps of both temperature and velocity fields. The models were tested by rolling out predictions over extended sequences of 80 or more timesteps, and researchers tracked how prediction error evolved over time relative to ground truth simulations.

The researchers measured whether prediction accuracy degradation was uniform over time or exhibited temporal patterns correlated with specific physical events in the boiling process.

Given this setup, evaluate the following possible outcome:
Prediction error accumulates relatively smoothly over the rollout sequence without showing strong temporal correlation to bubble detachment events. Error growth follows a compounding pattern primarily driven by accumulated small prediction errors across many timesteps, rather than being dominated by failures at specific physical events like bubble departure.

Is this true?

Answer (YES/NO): NO